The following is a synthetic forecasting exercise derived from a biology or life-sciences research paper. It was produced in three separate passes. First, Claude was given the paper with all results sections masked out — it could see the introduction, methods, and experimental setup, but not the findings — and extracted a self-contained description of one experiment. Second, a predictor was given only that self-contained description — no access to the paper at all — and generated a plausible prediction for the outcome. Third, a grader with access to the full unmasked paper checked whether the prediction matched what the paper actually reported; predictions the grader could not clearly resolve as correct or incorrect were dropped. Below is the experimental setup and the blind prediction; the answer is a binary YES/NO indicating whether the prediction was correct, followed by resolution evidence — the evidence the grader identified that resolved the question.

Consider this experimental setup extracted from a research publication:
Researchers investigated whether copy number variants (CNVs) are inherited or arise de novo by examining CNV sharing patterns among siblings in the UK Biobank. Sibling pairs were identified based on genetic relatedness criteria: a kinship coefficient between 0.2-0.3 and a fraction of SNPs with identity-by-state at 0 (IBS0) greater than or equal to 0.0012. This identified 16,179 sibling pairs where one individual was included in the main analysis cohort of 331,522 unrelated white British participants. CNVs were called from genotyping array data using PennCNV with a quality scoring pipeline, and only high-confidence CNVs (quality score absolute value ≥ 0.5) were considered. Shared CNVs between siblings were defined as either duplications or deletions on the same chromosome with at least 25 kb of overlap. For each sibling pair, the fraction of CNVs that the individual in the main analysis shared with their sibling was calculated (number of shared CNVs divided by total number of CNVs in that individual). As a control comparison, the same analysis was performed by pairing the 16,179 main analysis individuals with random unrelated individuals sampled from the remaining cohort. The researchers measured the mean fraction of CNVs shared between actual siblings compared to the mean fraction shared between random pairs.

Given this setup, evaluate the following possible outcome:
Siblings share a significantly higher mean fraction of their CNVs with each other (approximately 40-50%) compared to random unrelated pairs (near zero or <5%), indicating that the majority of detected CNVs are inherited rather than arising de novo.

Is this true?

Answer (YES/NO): NO